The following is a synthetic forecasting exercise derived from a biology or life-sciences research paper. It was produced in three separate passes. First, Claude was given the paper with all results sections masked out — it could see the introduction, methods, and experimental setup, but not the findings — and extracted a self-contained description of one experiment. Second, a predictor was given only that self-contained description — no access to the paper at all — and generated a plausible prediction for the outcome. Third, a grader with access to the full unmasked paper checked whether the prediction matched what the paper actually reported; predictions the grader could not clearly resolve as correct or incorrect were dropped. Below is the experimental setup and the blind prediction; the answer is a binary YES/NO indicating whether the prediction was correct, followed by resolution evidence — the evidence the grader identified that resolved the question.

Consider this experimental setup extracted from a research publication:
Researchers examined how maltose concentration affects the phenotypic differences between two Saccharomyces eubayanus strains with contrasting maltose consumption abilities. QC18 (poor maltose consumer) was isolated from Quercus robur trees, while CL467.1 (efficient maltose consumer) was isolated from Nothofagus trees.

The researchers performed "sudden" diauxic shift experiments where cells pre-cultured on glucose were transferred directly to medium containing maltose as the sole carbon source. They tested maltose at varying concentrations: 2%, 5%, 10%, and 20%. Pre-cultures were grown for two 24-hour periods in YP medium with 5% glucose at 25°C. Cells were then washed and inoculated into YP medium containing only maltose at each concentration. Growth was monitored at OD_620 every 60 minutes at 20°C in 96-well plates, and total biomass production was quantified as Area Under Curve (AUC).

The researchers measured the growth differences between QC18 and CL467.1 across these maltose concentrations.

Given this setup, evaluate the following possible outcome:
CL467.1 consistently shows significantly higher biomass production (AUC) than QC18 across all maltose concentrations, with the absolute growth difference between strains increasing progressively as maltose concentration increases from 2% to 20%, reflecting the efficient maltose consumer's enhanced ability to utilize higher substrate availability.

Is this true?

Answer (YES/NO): NO